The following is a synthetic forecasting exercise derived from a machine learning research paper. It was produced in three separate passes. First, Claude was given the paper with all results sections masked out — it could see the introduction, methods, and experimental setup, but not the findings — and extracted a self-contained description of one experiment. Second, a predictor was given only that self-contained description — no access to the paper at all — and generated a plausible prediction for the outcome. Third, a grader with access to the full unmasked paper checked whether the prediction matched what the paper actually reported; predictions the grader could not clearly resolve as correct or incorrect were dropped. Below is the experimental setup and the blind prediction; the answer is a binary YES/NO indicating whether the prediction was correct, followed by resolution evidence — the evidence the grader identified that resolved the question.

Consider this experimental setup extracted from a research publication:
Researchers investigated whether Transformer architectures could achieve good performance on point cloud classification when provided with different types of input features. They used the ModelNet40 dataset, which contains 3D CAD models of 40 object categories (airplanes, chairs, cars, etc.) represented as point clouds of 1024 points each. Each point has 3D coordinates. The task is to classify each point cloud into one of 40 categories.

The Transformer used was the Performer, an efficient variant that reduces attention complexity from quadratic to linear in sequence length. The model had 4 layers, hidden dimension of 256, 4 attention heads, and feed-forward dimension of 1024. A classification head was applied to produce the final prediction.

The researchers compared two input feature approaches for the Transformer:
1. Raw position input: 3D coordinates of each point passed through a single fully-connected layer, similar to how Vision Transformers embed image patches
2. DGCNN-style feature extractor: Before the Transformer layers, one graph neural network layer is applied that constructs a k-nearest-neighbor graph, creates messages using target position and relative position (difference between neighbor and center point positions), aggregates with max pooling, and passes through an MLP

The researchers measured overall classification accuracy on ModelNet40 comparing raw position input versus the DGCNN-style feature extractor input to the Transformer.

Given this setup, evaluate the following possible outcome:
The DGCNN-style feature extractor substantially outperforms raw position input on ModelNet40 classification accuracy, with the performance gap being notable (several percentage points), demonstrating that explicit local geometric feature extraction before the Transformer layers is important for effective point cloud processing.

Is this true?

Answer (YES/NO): YES